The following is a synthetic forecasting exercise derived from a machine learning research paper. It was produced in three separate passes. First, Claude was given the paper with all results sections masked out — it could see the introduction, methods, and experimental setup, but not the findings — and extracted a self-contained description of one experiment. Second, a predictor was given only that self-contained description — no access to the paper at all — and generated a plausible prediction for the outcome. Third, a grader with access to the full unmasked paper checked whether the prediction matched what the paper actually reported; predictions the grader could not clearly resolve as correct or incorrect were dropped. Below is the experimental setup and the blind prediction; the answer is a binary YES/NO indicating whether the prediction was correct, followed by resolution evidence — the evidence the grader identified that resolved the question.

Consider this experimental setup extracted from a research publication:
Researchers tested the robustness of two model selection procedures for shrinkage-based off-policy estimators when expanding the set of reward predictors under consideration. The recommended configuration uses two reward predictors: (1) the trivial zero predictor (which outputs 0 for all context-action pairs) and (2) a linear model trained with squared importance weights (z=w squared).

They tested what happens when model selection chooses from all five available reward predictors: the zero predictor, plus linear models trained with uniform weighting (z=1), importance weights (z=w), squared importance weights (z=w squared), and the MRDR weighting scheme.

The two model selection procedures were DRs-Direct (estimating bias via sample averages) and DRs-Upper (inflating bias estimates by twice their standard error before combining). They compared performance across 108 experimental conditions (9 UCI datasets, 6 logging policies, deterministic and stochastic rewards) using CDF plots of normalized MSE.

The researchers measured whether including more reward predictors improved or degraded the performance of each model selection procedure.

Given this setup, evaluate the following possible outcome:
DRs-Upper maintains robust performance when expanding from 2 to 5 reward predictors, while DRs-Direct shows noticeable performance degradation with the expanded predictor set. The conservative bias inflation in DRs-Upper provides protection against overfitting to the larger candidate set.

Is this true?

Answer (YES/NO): NO